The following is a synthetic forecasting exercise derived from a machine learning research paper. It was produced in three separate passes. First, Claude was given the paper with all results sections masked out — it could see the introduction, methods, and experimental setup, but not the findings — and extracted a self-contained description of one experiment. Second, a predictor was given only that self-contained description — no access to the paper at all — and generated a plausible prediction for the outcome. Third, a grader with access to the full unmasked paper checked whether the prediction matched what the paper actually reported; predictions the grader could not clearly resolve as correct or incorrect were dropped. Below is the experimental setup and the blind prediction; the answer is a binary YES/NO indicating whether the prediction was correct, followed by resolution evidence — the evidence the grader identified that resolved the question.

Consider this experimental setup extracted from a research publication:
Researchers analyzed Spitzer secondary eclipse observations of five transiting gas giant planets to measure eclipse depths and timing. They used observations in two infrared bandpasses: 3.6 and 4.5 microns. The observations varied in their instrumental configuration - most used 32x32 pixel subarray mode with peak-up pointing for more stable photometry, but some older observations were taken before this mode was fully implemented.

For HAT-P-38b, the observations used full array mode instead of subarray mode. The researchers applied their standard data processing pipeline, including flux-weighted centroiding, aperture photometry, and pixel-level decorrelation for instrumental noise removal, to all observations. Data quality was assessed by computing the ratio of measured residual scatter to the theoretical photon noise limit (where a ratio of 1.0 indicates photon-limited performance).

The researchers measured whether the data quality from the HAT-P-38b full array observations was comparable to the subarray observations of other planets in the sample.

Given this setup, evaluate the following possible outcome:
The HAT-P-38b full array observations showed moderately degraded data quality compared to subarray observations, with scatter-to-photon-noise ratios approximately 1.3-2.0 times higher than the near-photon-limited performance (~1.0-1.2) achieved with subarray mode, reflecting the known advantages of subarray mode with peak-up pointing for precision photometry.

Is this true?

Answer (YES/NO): NO